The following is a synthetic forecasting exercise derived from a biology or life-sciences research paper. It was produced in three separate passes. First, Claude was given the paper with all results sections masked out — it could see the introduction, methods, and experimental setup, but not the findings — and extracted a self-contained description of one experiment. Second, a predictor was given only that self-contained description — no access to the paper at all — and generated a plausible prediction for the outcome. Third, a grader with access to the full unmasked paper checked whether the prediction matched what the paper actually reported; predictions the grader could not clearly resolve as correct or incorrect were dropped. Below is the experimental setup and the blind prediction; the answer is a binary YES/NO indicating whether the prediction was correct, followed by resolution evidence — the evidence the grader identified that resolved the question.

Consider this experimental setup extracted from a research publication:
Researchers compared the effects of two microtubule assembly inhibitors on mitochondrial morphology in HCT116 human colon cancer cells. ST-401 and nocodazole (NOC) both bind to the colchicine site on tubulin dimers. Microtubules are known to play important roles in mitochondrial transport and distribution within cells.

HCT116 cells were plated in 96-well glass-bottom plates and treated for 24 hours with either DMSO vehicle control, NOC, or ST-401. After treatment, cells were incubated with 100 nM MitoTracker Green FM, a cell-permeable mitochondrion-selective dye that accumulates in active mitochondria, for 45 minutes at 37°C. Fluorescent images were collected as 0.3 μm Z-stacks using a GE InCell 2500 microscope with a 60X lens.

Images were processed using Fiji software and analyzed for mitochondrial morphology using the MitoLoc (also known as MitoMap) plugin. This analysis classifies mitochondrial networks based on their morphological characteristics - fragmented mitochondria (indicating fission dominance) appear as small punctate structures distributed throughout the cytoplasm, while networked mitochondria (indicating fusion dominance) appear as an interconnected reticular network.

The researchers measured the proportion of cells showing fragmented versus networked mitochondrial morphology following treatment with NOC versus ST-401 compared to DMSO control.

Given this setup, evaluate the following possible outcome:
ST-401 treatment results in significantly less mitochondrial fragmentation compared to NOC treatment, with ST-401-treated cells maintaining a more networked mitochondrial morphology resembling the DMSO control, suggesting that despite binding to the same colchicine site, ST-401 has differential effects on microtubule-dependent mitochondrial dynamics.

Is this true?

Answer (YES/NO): NO